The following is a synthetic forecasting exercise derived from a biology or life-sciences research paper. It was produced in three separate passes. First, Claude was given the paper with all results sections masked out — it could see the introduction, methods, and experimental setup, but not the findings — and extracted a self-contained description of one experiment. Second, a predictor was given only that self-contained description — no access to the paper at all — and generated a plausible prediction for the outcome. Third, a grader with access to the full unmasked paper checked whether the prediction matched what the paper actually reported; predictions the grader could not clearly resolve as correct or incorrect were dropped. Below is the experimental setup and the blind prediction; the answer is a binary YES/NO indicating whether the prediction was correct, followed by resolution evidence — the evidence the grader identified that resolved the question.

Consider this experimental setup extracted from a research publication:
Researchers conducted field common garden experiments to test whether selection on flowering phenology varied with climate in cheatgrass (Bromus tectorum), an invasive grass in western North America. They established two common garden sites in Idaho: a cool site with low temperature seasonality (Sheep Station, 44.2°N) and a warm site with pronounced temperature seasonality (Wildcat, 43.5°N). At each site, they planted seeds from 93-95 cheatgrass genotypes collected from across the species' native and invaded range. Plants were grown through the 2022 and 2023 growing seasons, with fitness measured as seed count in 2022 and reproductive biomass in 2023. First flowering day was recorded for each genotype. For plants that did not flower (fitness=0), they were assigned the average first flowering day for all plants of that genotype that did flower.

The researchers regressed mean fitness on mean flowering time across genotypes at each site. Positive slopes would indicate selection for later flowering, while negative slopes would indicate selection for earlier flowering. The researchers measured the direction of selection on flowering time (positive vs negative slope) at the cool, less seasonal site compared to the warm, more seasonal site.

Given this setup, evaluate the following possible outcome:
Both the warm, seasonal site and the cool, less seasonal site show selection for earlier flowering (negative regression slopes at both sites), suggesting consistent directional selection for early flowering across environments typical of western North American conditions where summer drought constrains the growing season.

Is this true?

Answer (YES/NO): NO